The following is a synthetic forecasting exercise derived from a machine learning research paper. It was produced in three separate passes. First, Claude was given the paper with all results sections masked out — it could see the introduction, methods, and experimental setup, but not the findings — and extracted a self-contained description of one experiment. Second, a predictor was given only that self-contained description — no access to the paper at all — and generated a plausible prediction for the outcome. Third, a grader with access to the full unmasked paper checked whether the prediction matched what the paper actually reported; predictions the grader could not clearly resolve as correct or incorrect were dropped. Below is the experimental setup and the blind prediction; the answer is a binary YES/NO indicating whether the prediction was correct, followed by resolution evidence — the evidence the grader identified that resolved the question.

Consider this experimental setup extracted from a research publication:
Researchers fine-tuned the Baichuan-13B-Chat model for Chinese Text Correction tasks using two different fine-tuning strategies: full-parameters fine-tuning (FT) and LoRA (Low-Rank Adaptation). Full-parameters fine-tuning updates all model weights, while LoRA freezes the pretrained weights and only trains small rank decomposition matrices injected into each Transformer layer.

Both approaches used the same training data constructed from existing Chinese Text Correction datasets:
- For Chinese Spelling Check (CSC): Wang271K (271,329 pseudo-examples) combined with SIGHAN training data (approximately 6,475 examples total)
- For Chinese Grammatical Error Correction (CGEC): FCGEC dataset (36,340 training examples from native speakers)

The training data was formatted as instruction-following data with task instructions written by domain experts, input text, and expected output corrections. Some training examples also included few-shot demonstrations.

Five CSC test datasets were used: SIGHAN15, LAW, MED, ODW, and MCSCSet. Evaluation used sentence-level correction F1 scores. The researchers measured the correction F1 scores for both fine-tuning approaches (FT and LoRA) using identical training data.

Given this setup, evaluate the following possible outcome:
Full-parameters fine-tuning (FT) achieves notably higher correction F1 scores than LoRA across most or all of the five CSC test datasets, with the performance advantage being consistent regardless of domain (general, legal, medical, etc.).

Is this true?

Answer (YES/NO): YES